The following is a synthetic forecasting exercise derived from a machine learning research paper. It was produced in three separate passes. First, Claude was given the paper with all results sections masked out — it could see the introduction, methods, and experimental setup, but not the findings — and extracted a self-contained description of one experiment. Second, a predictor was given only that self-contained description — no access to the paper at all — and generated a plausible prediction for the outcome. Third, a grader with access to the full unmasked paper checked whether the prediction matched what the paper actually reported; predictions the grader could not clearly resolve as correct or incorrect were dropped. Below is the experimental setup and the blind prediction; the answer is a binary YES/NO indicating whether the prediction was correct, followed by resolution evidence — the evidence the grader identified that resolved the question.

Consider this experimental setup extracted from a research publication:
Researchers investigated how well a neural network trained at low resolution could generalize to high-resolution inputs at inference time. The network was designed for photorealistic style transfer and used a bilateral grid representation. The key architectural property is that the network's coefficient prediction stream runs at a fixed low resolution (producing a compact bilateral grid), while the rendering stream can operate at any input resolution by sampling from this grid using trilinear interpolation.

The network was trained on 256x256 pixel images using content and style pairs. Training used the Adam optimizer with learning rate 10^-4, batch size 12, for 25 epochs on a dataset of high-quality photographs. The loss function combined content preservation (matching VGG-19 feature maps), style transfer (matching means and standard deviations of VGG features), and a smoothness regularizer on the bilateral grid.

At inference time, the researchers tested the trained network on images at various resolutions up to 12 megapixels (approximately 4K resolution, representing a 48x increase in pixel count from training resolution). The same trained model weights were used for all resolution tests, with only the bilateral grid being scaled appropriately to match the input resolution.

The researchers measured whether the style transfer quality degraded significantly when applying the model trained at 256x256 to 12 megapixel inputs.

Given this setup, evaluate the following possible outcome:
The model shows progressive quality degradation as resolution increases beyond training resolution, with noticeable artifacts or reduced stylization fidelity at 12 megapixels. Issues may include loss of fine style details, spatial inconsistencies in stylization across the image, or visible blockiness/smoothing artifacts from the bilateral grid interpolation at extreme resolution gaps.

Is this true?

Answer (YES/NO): NO